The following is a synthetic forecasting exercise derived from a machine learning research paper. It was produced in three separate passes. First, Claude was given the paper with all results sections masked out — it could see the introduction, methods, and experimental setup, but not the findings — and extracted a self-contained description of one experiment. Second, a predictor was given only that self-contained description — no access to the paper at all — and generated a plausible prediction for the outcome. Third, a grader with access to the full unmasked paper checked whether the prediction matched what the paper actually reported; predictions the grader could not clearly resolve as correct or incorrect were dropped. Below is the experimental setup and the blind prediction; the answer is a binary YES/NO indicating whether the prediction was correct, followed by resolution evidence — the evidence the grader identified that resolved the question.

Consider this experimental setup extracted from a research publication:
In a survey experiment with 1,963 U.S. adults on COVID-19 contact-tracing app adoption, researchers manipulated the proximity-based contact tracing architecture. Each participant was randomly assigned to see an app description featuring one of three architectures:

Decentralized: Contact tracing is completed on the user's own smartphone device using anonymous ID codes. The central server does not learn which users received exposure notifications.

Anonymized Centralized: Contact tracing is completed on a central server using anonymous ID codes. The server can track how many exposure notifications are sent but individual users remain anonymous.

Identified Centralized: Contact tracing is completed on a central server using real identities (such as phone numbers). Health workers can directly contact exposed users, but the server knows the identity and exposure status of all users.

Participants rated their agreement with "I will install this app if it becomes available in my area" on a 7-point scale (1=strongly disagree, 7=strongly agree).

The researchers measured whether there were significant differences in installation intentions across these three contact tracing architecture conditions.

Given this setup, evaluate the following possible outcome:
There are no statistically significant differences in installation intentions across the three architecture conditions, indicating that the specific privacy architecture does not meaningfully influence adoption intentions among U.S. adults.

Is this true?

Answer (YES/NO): YES